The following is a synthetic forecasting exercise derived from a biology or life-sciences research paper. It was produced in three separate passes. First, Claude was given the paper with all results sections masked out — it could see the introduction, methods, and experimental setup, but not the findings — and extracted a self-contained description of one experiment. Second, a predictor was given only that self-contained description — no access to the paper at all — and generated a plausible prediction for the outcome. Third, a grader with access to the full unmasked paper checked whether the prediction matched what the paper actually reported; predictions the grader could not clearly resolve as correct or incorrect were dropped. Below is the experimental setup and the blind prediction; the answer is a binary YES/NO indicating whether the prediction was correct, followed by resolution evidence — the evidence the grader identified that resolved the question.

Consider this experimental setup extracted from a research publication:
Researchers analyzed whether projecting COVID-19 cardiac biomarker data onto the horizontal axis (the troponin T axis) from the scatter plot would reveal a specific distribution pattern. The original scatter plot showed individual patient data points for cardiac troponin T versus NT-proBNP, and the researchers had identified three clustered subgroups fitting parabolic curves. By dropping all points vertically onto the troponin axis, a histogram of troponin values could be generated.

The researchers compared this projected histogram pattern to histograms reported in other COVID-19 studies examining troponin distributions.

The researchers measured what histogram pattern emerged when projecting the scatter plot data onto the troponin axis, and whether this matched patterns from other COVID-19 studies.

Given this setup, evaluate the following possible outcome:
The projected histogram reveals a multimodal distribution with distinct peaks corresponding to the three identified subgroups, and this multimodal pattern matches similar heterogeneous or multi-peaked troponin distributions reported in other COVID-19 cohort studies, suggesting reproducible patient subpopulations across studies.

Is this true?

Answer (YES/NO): NO